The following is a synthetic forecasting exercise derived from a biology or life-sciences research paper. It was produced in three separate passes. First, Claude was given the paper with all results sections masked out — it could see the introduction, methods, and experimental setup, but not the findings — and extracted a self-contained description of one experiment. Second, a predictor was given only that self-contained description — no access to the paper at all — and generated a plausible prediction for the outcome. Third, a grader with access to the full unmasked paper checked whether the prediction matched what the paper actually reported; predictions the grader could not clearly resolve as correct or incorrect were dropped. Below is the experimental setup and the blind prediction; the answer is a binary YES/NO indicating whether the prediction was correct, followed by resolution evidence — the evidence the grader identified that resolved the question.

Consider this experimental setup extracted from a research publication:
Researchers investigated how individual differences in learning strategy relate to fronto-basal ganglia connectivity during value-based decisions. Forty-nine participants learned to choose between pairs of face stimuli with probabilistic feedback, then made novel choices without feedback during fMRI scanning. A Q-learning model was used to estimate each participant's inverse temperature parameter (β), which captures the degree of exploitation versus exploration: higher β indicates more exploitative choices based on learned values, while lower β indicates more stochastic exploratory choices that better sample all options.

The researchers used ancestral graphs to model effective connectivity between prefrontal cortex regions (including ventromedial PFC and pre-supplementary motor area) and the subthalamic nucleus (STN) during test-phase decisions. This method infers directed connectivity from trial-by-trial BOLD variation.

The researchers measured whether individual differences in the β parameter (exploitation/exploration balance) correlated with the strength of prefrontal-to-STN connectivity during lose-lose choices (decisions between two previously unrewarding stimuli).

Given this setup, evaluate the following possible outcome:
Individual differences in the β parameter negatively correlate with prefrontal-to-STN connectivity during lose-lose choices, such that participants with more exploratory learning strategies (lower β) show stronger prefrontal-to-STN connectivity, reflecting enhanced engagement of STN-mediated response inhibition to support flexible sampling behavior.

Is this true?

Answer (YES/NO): NO